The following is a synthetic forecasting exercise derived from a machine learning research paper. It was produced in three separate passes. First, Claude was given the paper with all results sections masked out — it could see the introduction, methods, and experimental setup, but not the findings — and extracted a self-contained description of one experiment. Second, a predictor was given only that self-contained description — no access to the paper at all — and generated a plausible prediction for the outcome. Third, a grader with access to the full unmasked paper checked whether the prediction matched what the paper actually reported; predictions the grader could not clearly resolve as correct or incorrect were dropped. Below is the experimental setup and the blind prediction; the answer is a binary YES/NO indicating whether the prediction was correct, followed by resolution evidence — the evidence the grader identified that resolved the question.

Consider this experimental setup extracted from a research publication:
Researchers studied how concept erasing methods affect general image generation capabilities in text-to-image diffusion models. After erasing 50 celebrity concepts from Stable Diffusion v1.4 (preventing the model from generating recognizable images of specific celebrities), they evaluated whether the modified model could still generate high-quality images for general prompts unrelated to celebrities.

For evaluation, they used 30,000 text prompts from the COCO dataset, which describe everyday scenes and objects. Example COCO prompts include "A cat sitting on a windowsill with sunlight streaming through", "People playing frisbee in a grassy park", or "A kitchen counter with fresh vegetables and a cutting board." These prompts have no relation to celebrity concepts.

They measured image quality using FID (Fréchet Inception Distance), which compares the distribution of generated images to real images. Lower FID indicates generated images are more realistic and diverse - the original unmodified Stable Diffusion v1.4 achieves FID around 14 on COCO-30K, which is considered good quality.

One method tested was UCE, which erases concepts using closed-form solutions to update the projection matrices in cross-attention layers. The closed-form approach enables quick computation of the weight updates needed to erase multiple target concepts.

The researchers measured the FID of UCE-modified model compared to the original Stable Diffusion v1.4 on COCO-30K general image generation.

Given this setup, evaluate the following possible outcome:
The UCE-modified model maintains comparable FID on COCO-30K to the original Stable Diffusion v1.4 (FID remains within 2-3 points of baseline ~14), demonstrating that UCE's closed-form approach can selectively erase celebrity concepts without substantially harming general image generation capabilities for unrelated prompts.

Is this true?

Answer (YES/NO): NO